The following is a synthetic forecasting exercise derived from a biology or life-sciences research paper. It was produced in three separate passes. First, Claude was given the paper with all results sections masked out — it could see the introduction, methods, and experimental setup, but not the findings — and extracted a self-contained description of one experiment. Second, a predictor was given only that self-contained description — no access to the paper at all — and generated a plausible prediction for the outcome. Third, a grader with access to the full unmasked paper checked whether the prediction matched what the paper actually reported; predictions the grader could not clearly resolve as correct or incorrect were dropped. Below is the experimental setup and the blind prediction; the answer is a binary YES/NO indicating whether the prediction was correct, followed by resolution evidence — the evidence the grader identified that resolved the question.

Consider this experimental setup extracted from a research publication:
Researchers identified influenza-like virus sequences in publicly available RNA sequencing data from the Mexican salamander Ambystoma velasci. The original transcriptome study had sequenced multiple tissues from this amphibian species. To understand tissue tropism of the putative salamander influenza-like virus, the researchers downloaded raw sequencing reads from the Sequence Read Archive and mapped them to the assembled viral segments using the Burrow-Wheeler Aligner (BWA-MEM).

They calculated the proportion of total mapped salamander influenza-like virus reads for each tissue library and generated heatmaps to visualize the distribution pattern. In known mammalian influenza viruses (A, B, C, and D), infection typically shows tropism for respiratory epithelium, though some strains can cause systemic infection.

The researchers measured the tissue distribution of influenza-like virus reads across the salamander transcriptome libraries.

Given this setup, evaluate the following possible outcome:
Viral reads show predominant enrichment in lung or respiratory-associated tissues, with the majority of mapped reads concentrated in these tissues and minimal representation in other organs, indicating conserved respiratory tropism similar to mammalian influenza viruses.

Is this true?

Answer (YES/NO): YES